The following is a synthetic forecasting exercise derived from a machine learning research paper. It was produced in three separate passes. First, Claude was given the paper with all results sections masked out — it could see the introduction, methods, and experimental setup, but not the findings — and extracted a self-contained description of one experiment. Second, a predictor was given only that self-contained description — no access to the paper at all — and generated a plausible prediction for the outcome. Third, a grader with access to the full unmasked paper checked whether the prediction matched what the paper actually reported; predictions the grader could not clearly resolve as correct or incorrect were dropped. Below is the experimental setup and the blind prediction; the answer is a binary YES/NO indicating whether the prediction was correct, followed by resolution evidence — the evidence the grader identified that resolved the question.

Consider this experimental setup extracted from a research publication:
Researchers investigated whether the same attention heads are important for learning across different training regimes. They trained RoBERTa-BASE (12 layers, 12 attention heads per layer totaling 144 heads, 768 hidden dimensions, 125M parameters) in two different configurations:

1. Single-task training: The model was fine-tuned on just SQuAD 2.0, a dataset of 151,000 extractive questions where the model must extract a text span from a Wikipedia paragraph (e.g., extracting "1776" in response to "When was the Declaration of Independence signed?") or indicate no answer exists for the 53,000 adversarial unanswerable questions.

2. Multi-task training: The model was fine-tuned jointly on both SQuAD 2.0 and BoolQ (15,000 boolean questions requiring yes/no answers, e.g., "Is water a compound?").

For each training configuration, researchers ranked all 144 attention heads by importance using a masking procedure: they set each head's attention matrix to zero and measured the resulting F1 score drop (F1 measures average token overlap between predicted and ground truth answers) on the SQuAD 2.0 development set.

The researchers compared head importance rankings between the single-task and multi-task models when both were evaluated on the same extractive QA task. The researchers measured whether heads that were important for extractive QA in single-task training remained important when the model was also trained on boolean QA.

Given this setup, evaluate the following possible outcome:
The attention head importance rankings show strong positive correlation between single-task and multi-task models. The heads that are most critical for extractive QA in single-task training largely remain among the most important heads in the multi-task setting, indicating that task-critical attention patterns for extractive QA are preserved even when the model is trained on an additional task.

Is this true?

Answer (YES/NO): YES